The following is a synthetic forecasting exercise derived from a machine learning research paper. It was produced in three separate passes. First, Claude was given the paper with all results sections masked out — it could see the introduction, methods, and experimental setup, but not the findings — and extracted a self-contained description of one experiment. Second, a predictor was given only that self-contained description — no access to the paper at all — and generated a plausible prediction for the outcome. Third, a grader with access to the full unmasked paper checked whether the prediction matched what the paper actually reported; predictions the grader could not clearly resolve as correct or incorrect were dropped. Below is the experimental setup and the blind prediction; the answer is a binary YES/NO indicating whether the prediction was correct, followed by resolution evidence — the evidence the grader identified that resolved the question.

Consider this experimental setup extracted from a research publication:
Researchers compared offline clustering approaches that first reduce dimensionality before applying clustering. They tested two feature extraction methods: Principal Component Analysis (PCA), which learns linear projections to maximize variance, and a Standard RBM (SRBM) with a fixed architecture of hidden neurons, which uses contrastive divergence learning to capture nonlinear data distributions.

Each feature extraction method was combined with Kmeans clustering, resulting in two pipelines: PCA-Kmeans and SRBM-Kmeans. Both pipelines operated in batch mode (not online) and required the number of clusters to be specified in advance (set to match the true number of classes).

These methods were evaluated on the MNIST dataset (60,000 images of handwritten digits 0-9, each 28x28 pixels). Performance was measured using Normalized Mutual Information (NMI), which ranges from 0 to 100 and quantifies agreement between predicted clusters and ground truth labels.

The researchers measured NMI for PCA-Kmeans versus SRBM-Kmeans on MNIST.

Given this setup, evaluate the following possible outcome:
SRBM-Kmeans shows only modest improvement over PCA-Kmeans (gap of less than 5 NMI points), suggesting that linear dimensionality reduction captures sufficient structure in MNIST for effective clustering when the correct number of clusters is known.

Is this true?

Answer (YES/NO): NO